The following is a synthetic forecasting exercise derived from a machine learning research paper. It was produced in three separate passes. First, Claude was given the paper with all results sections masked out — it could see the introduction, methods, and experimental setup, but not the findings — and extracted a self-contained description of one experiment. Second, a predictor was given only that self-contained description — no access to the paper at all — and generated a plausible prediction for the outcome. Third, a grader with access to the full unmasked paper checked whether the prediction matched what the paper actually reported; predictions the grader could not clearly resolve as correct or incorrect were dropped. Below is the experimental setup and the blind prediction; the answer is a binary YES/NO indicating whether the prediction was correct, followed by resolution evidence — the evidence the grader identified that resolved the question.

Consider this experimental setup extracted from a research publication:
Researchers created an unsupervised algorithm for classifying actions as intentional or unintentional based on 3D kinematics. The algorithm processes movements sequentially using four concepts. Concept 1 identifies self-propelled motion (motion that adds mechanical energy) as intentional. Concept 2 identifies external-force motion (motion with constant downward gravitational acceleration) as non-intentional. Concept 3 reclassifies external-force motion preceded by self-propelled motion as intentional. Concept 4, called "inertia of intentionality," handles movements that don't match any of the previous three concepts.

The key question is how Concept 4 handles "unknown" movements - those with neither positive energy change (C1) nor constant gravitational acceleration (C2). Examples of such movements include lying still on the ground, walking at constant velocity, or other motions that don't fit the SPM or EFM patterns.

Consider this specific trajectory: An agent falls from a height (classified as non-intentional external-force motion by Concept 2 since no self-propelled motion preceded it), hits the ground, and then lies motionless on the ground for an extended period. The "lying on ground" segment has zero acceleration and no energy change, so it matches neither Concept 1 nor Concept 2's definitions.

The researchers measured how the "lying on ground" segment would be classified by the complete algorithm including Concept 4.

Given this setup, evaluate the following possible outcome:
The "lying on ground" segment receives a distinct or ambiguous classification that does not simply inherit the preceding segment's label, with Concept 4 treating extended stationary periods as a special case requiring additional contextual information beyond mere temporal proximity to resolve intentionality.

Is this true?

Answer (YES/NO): NO